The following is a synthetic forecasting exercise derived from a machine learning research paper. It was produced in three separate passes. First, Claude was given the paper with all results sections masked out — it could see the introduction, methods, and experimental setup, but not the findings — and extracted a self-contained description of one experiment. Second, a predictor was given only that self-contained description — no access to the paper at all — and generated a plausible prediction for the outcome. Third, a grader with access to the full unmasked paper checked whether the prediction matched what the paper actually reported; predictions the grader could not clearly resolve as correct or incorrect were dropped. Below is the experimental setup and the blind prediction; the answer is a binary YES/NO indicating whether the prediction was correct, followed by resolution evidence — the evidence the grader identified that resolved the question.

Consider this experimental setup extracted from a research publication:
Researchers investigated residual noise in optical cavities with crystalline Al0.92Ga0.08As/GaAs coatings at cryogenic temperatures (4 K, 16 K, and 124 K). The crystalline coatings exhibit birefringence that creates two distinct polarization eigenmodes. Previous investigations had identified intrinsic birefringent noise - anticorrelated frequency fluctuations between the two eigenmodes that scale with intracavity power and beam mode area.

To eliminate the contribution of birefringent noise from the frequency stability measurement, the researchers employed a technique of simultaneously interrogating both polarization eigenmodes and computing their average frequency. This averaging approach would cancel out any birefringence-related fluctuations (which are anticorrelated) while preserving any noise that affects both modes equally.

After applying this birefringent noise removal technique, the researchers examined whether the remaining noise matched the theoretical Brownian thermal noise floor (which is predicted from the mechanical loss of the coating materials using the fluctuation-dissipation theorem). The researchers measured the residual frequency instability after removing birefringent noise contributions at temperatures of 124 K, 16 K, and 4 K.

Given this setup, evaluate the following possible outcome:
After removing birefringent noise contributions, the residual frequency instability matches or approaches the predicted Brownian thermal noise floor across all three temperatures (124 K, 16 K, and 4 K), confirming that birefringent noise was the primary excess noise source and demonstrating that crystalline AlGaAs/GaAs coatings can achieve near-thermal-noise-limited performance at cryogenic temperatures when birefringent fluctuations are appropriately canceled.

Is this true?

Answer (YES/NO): NO